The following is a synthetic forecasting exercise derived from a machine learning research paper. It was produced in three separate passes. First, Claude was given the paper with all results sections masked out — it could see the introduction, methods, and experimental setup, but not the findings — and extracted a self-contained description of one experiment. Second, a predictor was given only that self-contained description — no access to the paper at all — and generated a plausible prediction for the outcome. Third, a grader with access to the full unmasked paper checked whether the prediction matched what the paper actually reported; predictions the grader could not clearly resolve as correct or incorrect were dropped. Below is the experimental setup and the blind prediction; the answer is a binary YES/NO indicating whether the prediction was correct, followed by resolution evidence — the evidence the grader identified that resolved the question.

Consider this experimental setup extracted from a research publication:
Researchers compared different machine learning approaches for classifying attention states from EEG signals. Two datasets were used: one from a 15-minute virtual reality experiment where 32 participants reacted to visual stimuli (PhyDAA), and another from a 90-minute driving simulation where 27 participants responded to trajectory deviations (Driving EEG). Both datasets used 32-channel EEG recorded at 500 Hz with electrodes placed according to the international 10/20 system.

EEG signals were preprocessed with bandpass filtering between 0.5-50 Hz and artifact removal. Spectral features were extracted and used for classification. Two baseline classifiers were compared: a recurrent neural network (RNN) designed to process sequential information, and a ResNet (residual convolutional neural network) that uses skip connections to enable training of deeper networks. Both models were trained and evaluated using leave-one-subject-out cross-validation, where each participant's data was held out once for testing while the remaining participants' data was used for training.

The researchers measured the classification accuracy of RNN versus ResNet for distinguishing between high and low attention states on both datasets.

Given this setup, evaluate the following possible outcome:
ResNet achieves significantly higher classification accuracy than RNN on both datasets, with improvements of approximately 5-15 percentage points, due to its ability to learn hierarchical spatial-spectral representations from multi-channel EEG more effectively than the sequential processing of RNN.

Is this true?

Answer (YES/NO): NO